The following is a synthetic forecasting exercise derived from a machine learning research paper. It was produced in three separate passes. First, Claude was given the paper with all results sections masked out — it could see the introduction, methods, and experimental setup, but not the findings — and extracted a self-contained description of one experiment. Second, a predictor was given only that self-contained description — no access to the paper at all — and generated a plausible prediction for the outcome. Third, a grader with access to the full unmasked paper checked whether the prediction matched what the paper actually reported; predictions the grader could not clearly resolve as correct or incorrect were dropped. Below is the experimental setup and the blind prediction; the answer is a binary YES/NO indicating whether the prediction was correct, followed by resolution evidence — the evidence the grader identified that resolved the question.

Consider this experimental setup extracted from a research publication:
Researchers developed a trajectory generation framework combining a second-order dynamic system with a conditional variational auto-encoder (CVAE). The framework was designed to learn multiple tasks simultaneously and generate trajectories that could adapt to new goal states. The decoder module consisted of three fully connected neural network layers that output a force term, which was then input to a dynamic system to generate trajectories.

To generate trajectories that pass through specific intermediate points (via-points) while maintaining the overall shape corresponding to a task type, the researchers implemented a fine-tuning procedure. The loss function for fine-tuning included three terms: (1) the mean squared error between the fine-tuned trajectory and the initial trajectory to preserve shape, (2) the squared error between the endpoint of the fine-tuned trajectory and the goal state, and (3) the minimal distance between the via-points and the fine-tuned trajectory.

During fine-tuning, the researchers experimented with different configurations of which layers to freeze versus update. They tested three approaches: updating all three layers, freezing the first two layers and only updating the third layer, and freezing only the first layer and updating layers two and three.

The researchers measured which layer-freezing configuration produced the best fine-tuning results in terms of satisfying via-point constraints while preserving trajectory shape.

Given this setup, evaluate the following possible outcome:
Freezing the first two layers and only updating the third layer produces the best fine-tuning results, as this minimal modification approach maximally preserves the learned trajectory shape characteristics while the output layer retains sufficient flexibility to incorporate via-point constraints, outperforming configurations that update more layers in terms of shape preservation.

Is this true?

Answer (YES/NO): YES